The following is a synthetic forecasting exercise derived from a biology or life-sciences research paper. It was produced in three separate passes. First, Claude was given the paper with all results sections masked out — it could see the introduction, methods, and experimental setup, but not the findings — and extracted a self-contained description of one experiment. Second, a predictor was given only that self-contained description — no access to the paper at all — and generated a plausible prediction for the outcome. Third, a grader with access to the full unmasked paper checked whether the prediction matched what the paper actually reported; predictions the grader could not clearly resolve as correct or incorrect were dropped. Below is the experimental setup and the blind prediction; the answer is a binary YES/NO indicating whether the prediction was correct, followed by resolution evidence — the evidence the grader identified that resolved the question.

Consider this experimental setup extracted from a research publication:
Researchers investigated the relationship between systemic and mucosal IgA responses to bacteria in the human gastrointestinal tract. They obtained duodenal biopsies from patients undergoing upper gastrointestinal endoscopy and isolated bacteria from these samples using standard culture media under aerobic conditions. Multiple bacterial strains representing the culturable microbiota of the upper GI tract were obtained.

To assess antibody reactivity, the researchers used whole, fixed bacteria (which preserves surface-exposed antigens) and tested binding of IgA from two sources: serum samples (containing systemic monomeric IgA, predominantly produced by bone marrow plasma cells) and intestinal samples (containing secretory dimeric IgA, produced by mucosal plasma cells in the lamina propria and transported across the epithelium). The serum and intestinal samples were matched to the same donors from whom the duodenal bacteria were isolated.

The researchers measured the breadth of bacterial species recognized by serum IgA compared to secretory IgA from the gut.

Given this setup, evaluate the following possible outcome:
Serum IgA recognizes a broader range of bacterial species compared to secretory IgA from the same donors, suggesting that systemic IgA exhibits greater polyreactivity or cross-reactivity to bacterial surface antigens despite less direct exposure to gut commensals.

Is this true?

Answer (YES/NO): NO